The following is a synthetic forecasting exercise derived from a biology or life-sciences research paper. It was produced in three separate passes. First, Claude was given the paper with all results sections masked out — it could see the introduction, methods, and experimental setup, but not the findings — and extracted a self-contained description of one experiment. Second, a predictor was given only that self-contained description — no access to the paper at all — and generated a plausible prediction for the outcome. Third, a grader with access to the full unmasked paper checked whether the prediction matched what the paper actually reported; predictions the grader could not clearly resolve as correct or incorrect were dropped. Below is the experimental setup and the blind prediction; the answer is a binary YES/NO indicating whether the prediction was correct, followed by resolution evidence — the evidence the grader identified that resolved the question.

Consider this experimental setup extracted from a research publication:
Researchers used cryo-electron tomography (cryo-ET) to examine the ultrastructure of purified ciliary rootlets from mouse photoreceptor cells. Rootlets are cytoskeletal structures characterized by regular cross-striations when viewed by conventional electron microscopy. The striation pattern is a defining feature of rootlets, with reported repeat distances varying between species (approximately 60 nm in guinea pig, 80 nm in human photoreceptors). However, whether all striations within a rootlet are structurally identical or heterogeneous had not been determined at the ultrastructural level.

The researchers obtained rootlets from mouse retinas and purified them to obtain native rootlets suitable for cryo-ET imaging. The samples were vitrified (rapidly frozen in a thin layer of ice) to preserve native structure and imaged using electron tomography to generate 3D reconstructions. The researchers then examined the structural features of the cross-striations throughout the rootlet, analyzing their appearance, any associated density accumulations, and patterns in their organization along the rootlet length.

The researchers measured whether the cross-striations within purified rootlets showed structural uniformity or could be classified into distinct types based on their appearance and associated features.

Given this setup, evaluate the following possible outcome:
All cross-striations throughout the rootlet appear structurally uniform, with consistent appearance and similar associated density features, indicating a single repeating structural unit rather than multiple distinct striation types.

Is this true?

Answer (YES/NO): NO